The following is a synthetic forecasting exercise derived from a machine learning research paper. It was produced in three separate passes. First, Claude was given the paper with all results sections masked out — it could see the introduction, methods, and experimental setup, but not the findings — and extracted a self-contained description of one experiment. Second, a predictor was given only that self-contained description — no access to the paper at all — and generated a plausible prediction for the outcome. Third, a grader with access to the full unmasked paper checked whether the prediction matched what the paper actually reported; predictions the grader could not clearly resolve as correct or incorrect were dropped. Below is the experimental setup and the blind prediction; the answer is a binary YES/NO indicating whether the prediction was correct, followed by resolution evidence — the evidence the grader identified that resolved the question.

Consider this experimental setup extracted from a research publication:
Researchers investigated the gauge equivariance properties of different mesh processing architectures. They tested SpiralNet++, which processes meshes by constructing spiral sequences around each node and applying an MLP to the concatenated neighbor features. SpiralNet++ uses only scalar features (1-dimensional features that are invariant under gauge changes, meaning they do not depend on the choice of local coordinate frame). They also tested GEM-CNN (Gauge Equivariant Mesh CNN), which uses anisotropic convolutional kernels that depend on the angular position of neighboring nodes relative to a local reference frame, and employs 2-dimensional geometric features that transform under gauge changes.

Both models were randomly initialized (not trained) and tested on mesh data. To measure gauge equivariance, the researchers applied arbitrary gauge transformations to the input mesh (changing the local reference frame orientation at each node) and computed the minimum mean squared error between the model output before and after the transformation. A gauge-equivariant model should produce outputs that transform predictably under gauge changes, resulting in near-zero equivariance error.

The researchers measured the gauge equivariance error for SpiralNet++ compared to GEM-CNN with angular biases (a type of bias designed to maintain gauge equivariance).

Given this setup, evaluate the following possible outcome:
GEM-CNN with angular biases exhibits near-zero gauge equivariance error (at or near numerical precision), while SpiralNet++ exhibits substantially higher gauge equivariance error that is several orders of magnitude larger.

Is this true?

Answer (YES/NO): NO